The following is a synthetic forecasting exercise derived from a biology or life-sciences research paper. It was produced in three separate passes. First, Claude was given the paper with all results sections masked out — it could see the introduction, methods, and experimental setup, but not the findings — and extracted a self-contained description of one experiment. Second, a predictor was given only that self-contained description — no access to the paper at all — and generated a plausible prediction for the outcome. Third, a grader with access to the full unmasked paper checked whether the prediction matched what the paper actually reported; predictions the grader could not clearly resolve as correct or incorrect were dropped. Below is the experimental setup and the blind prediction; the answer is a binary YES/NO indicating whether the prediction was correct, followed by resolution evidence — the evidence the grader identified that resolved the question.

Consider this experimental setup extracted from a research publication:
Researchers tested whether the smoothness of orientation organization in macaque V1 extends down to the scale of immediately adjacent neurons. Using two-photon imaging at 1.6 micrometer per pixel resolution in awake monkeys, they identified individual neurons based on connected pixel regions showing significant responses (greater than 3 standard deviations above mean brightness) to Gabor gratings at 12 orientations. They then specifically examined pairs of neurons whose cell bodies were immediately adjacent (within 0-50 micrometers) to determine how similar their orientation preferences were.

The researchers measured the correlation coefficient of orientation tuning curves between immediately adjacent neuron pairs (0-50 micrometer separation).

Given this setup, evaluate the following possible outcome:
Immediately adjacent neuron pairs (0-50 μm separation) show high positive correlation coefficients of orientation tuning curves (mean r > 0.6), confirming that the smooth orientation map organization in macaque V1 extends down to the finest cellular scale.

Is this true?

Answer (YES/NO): NO